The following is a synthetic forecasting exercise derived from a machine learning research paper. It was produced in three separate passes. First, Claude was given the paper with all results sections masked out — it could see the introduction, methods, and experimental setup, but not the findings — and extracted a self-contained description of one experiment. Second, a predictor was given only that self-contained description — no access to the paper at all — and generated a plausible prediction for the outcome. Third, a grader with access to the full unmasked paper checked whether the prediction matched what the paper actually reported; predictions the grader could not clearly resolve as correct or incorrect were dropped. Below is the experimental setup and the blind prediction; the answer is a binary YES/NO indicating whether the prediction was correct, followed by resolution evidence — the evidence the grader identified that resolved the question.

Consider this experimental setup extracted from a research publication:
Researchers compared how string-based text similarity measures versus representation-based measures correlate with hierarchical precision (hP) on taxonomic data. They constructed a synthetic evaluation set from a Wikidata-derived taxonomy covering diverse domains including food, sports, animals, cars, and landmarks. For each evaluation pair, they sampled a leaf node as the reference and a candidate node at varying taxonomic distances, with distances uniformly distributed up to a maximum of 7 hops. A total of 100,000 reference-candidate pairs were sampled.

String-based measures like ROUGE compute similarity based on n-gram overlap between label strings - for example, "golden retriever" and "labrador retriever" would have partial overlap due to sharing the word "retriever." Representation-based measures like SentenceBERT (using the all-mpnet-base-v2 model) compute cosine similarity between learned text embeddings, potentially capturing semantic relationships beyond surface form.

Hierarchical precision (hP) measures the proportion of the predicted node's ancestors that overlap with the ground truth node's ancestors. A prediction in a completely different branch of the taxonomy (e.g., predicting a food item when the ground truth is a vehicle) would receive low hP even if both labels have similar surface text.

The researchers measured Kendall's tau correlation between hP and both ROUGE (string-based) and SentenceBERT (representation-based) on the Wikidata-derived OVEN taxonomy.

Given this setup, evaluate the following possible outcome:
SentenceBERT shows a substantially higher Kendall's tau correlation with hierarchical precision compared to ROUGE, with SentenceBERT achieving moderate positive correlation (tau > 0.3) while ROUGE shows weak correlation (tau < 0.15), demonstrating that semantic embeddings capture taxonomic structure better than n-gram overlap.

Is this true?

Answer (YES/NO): NO